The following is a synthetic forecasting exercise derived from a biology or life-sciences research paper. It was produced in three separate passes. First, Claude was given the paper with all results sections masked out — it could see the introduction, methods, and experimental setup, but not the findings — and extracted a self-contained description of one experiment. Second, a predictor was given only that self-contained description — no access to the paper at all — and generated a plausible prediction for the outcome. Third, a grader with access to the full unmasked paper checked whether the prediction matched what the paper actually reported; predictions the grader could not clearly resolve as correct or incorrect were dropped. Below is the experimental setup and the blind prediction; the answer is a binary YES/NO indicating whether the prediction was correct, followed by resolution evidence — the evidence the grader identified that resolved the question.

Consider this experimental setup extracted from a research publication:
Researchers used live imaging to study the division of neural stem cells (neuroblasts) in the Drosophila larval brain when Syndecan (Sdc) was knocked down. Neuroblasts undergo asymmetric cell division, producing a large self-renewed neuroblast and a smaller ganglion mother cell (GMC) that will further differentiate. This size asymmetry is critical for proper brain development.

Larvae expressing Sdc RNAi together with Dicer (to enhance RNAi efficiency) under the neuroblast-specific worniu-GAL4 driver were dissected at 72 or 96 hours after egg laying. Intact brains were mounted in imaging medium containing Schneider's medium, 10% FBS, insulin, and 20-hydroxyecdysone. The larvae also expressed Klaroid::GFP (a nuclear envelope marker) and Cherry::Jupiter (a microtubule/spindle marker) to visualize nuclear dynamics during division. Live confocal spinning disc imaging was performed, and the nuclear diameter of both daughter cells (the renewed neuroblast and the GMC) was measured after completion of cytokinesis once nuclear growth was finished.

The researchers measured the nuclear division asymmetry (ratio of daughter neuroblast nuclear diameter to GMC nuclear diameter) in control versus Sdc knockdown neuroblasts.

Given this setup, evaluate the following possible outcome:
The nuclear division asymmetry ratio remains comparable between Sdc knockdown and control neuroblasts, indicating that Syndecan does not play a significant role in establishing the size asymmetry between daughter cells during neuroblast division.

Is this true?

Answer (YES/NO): NO